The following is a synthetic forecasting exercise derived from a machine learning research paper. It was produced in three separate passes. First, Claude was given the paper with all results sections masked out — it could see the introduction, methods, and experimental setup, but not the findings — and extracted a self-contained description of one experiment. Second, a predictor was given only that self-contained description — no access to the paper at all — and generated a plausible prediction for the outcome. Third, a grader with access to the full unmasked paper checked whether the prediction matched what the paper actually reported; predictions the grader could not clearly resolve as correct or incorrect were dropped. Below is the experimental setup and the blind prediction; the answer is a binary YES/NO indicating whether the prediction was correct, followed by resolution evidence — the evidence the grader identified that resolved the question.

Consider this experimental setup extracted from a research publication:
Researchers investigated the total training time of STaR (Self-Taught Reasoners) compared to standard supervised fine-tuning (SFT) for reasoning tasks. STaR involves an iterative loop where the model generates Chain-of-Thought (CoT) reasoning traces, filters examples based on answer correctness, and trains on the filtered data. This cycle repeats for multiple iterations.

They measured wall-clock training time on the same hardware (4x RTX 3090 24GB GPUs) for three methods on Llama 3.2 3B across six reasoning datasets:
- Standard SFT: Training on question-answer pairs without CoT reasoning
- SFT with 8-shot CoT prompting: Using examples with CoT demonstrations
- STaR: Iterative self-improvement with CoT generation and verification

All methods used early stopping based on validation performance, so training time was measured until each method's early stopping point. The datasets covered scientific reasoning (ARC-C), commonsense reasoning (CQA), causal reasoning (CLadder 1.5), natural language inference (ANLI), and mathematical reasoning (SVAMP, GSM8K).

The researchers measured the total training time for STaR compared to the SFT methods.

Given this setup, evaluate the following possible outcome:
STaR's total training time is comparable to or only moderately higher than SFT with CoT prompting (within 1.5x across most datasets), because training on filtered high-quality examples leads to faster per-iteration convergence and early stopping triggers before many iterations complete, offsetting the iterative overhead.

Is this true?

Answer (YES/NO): NO